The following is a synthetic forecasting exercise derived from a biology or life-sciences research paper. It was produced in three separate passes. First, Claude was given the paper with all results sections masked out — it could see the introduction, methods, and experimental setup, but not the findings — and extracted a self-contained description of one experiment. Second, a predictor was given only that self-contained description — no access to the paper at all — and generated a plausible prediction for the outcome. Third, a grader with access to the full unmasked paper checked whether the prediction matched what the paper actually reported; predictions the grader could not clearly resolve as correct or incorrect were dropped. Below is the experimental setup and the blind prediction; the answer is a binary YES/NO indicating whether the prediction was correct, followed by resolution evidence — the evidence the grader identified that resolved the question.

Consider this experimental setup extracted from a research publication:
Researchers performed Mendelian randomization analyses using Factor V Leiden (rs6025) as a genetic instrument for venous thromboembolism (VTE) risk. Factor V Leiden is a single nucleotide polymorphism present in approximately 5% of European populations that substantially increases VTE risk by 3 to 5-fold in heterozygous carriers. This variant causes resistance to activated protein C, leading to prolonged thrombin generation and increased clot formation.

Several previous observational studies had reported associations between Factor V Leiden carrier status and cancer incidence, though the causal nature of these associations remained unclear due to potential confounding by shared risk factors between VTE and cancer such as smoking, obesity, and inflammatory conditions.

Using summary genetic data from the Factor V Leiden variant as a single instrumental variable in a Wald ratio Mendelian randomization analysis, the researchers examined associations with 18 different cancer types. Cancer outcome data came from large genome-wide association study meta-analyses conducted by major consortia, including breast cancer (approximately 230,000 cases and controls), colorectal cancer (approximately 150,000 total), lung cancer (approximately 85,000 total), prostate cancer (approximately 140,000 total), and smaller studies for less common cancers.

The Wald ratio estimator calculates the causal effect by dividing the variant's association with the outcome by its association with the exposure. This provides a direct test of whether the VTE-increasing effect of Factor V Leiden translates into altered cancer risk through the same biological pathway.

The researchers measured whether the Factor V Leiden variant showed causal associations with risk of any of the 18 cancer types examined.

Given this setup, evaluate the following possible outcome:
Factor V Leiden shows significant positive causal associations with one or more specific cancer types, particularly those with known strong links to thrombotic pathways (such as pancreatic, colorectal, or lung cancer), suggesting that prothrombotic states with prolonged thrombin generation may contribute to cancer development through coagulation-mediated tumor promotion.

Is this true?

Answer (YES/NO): NO